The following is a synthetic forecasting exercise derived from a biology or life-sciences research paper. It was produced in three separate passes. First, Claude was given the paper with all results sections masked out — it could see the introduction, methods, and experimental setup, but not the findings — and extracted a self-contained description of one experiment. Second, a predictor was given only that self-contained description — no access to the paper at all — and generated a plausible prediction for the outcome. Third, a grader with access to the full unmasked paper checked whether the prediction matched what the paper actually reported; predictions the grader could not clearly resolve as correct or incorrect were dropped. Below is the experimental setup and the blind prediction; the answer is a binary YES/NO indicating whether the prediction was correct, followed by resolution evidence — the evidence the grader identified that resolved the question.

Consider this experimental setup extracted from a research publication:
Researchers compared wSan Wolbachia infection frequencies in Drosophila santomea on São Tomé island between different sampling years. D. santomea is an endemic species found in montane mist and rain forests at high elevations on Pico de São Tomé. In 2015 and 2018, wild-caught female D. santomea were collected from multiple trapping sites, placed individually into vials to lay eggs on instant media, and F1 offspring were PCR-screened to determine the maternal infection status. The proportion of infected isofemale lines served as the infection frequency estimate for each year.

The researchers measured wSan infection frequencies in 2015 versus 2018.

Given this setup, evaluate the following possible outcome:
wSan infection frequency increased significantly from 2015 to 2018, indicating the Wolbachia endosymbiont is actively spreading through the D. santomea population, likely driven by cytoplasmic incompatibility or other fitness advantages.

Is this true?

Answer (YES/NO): NO